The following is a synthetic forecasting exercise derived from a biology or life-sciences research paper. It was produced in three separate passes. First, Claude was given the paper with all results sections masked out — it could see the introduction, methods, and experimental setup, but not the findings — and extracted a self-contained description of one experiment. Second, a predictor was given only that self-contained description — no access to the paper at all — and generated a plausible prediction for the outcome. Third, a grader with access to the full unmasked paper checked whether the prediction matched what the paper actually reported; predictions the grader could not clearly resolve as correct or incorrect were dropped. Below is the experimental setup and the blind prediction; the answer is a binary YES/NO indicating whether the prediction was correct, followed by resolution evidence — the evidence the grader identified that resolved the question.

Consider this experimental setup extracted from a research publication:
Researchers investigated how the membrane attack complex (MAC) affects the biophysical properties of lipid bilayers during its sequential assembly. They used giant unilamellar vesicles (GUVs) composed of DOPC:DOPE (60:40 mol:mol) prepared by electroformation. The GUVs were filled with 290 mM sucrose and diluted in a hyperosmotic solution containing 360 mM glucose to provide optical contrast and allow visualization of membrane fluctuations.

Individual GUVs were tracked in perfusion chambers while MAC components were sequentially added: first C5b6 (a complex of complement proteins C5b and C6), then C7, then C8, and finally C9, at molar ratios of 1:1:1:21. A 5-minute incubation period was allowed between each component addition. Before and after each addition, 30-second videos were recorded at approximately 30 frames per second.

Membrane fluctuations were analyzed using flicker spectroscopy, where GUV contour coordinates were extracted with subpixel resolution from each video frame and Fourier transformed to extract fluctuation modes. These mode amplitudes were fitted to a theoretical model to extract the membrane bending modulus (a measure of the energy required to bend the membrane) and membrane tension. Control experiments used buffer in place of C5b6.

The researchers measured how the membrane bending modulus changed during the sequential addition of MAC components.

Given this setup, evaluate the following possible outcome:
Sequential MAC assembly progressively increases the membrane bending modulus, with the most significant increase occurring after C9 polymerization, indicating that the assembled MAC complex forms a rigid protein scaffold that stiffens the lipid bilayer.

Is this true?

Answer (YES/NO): NO